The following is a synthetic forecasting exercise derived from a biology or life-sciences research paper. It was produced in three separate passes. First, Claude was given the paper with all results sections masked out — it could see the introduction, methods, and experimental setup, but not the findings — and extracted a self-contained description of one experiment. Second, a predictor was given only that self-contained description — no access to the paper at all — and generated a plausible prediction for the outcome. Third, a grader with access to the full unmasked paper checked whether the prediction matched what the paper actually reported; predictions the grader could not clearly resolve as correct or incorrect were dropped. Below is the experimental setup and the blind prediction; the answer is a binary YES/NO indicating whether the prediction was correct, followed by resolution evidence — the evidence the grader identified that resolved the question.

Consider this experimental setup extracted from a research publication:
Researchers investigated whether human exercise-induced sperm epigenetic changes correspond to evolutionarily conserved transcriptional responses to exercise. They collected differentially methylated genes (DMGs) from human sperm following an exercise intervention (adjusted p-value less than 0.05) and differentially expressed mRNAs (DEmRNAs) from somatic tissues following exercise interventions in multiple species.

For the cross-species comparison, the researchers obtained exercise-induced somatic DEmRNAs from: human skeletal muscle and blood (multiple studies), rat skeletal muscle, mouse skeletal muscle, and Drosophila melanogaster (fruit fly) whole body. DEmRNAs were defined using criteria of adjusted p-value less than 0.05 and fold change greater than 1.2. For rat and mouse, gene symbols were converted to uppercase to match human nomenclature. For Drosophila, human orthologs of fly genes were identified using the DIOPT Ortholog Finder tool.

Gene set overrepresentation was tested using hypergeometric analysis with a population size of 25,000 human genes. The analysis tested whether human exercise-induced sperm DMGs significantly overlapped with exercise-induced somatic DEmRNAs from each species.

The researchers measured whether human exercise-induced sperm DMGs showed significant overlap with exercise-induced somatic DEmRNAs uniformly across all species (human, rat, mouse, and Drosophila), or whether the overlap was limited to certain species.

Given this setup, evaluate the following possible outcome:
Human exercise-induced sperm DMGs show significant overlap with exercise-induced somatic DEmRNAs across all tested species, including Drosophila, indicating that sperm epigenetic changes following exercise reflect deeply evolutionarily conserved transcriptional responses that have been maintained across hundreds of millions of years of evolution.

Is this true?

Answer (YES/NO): YES